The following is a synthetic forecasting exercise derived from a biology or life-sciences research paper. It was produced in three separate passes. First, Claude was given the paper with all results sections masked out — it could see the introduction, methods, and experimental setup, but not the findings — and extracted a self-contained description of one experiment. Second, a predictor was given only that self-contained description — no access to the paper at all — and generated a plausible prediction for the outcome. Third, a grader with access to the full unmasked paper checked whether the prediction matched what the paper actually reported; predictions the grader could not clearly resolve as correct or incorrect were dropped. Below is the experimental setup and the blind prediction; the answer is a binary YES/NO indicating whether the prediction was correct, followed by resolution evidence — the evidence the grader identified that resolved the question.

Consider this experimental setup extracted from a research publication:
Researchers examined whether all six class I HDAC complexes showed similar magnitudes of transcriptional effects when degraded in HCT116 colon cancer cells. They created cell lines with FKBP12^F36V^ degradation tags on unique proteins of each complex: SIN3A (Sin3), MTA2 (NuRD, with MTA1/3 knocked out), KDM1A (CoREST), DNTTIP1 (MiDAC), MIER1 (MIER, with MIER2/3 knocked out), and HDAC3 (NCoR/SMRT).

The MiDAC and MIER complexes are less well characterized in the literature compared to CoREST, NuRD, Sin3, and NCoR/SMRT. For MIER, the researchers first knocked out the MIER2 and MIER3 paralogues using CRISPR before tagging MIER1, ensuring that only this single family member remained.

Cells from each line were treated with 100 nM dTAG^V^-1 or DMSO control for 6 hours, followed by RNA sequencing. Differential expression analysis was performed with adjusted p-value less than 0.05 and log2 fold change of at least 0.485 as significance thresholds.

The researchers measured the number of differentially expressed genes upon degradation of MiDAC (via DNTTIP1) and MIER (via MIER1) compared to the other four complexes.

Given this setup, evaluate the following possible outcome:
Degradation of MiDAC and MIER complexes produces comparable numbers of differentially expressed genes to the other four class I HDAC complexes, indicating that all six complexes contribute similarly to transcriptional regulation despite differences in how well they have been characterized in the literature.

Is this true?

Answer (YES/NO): NO